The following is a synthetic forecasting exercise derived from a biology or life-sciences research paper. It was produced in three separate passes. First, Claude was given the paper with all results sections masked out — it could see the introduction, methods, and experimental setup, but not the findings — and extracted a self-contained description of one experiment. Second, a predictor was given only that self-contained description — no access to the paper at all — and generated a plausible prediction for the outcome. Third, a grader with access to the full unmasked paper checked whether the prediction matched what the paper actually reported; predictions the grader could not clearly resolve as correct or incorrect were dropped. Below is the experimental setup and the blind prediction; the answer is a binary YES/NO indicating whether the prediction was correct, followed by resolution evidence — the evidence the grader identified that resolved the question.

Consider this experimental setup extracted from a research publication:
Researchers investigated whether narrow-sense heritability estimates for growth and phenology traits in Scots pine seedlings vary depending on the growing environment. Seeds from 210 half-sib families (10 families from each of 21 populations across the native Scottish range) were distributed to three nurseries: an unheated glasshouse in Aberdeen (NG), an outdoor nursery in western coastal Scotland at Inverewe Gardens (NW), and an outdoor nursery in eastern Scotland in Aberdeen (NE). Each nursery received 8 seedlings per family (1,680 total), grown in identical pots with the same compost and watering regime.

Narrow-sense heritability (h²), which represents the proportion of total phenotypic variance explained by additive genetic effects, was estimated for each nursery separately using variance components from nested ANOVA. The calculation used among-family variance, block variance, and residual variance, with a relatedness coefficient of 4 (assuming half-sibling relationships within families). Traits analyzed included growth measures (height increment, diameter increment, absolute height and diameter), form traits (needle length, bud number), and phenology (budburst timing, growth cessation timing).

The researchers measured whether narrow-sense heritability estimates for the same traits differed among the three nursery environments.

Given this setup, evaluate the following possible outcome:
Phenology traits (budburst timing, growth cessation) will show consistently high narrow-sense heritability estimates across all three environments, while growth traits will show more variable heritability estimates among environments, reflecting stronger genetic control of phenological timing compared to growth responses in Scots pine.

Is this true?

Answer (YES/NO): NO